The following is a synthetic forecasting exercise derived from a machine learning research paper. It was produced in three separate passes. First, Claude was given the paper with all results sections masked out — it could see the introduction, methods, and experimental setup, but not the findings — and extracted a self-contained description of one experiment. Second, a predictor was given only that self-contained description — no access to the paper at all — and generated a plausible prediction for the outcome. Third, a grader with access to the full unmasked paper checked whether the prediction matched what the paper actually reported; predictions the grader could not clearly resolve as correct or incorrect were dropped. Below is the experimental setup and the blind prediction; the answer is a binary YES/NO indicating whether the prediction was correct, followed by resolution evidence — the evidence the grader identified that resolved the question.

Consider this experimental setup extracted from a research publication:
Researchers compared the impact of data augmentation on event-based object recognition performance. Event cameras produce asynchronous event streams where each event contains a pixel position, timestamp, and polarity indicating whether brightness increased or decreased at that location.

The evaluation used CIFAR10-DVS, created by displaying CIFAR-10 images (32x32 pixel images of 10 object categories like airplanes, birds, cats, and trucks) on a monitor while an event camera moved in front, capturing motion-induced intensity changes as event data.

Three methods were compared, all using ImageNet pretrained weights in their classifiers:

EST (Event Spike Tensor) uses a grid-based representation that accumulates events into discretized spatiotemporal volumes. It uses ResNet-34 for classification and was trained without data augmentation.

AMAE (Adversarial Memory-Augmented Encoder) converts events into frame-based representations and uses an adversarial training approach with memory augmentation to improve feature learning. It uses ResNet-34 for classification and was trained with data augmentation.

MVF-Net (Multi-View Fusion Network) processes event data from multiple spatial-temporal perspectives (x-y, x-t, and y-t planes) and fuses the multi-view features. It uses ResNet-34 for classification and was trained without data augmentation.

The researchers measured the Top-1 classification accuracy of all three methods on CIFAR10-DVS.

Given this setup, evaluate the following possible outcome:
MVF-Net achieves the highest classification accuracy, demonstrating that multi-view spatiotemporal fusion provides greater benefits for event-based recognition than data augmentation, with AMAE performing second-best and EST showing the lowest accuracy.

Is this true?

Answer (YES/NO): YES